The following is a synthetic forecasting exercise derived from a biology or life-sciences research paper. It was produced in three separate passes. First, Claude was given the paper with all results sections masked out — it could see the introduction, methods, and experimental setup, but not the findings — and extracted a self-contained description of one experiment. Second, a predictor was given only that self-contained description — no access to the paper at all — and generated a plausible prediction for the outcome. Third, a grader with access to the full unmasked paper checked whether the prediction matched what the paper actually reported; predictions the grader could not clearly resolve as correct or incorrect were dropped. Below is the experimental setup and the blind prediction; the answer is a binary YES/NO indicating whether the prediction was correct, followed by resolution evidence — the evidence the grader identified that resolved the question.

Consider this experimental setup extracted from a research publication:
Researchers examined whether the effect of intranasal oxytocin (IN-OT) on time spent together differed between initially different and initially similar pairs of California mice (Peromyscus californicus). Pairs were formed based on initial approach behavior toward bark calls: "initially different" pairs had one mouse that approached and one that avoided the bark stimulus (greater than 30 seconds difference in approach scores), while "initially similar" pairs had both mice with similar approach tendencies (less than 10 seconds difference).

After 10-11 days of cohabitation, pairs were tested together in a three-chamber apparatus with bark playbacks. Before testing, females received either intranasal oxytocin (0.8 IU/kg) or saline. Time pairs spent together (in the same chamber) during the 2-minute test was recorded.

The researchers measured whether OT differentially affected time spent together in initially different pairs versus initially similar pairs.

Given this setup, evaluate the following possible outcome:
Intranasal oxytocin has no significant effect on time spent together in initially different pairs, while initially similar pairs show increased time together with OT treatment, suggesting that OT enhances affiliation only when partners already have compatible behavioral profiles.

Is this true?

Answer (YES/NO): NO